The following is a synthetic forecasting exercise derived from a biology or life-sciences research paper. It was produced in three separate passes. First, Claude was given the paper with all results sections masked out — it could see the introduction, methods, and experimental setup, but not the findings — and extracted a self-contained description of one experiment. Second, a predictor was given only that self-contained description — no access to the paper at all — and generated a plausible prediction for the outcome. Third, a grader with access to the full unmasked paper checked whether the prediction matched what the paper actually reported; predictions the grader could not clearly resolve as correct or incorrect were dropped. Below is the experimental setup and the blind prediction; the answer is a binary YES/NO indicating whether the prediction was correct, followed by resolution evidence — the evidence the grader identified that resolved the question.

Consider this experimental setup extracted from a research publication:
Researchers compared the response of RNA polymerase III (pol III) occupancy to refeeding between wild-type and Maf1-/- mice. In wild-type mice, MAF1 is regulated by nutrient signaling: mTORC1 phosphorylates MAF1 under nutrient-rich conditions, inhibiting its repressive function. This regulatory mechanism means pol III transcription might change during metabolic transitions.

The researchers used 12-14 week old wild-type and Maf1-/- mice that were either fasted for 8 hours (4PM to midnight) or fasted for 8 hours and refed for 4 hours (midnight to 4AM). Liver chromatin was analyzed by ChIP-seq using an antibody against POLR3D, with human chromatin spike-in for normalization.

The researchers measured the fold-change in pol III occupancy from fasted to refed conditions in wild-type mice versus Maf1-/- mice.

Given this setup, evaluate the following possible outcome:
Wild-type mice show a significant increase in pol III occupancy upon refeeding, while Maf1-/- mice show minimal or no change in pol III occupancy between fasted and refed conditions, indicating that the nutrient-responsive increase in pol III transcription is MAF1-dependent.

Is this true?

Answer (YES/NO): NO